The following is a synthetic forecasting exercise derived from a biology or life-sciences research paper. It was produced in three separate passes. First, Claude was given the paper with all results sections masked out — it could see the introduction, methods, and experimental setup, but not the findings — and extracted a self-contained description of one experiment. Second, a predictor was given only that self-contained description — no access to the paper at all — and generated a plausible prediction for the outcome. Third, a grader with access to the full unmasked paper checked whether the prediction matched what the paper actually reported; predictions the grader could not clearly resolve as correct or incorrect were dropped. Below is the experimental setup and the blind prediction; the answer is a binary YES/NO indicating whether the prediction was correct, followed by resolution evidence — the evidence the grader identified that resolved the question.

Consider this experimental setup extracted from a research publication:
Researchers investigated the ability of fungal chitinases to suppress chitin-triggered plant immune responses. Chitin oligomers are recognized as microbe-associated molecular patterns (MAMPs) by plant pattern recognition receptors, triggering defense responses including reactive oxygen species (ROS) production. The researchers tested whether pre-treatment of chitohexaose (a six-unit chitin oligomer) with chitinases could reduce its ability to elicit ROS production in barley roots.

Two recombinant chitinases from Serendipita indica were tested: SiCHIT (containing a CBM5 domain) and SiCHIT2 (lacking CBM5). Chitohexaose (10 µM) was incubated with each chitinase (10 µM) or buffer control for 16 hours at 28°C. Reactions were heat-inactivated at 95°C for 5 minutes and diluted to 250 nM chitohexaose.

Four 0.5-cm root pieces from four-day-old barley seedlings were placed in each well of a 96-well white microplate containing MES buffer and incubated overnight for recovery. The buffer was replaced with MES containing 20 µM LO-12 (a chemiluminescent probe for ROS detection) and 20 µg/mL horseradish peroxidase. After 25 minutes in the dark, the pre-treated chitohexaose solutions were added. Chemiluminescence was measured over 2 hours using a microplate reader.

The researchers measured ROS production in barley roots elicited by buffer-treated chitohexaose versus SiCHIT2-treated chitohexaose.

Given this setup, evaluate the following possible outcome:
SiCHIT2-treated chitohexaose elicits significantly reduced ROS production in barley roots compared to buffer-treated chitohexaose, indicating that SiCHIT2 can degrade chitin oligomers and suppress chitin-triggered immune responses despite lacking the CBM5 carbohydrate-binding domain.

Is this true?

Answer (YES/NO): YES